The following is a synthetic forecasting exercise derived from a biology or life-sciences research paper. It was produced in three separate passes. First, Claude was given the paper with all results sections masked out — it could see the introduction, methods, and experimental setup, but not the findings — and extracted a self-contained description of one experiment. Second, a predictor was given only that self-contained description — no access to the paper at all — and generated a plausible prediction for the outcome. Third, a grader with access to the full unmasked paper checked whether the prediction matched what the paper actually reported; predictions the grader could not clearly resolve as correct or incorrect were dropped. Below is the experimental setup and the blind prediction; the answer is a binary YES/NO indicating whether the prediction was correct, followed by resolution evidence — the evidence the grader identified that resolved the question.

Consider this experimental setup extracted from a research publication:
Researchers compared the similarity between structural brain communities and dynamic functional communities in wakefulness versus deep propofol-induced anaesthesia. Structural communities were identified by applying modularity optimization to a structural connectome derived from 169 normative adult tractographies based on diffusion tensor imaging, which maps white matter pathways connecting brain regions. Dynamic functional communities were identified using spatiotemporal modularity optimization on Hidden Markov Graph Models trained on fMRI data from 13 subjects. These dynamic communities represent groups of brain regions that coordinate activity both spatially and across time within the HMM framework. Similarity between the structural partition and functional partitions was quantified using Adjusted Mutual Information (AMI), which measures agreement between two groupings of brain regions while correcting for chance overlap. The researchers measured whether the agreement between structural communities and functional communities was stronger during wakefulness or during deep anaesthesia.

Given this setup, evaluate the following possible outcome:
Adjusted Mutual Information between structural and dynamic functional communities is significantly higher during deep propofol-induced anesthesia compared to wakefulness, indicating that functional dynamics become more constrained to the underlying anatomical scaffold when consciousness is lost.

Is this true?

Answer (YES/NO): YES